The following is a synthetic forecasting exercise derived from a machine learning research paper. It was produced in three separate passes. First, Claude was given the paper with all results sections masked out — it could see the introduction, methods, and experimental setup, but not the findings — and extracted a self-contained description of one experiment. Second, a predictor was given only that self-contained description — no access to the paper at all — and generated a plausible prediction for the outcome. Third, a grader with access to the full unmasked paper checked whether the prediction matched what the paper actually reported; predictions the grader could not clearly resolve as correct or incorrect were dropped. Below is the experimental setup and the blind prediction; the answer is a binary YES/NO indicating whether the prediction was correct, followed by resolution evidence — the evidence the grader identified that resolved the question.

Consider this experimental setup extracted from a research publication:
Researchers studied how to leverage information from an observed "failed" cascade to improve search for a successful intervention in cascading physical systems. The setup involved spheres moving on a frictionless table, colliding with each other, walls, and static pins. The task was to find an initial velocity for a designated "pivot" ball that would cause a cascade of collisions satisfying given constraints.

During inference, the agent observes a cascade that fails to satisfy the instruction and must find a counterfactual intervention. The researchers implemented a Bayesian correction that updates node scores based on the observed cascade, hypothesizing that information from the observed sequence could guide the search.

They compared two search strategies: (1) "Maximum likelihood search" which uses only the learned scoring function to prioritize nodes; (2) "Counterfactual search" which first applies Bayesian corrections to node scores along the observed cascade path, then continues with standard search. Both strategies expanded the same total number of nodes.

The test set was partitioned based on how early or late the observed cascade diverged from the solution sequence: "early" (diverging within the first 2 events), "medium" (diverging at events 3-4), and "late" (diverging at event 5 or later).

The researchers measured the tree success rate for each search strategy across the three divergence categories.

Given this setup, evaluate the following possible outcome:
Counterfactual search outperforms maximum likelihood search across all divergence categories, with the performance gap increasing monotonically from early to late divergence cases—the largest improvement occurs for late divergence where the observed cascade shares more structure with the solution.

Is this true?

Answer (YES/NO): NO